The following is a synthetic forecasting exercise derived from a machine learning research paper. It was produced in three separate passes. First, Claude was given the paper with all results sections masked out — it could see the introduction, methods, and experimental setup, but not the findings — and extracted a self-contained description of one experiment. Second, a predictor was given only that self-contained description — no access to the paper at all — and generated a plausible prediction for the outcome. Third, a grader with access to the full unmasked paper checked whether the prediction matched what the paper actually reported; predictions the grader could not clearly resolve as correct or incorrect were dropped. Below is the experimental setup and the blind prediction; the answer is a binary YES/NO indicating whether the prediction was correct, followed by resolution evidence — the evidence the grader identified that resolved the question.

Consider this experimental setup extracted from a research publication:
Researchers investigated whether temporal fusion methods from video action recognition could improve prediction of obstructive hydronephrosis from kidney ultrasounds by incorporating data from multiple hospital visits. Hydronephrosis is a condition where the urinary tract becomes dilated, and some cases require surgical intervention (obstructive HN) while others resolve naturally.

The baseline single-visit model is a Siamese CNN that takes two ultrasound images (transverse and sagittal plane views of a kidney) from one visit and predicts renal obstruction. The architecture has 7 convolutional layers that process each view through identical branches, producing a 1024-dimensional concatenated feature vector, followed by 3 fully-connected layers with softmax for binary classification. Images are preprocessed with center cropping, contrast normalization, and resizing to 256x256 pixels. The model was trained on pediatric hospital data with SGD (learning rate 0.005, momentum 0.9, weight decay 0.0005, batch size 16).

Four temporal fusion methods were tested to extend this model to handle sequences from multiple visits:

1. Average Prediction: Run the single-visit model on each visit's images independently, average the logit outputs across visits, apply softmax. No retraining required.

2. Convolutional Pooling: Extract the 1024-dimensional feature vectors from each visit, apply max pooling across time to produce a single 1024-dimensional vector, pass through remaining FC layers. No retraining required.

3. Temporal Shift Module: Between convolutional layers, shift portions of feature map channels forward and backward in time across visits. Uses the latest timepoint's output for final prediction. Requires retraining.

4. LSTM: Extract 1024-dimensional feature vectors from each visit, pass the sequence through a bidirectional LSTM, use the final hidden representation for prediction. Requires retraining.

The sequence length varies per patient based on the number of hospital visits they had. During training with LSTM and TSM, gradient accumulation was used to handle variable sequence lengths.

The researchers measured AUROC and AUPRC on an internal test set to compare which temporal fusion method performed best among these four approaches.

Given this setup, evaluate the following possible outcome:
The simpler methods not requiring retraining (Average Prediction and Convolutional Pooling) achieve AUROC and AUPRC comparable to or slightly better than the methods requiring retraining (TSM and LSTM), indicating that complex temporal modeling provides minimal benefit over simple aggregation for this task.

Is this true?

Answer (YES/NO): NO